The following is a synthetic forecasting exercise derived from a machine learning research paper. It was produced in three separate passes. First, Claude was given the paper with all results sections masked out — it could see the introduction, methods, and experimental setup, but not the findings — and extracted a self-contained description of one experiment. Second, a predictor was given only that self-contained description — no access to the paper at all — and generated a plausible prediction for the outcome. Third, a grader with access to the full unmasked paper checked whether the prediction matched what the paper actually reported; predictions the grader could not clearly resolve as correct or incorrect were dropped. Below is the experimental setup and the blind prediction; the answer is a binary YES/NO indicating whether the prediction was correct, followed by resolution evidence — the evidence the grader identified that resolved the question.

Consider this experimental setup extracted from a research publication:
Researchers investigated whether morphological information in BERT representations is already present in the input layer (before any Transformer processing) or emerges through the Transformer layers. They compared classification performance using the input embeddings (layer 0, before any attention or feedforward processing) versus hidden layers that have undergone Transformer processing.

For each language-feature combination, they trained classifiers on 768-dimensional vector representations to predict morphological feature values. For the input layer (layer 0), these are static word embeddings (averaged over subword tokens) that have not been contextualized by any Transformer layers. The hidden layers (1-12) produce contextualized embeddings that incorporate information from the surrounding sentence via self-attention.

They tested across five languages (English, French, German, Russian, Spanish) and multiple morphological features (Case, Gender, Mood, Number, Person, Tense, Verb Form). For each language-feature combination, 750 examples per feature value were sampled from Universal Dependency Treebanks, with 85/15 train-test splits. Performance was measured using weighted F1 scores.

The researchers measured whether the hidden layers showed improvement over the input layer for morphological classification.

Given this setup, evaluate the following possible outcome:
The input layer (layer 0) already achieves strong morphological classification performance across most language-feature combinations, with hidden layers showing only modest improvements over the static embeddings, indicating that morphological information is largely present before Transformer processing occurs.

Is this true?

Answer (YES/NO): NO